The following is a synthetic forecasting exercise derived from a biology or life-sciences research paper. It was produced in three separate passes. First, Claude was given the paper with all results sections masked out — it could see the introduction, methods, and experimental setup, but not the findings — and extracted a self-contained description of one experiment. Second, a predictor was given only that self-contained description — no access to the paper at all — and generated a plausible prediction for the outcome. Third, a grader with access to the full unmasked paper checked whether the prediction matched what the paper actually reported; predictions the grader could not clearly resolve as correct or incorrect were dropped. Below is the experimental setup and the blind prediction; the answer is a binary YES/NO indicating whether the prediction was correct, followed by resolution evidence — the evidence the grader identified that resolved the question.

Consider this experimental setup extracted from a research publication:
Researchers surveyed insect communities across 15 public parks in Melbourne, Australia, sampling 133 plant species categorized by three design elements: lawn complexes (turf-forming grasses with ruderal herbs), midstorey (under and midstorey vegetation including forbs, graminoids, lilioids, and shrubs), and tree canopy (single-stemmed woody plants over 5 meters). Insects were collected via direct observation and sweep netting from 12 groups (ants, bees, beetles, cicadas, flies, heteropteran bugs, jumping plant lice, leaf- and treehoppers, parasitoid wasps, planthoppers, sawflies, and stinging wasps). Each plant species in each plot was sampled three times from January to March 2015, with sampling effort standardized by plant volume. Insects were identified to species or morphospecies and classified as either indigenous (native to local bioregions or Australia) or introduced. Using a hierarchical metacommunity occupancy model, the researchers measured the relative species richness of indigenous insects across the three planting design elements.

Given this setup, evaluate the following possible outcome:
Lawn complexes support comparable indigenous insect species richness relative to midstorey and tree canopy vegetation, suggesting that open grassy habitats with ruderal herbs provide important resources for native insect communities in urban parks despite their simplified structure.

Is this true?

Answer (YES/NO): NO